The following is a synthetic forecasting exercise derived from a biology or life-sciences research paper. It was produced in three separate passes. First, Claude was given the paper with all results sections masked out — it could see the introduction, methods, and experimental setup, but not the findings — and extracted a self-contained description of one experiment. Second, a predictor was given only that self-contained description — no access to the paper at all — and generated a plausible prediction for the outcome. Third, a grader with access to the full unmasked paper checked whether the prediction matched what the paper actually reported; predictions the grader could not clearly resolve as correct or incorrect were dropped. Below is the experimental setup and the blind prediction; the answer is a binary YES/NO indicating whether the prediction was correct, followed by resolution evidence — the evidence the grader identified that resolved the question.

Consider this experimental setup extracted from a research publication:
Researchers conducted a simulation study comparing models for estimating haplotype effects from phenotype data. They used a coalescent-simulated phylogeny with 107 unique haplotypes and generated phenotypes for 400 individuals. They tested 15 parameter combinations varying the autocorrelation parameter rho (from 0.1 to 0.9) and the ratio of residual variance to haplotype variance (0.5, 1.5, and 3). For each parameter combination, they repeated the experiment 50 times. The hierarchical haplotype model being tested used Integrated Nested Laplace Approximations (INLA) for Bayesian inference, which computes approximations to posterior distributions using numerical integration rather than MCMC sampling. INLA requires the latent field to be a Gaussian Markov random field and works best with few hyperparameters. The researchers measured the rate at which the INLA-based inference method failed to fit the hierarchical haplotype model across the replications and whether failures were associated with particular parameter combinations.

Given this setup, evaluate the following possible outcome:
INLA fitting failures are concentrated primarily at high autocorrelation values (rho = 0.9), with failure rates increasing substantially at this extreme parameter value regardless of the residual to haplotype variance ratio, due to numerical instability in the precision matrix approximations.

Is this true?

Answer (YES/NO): NO